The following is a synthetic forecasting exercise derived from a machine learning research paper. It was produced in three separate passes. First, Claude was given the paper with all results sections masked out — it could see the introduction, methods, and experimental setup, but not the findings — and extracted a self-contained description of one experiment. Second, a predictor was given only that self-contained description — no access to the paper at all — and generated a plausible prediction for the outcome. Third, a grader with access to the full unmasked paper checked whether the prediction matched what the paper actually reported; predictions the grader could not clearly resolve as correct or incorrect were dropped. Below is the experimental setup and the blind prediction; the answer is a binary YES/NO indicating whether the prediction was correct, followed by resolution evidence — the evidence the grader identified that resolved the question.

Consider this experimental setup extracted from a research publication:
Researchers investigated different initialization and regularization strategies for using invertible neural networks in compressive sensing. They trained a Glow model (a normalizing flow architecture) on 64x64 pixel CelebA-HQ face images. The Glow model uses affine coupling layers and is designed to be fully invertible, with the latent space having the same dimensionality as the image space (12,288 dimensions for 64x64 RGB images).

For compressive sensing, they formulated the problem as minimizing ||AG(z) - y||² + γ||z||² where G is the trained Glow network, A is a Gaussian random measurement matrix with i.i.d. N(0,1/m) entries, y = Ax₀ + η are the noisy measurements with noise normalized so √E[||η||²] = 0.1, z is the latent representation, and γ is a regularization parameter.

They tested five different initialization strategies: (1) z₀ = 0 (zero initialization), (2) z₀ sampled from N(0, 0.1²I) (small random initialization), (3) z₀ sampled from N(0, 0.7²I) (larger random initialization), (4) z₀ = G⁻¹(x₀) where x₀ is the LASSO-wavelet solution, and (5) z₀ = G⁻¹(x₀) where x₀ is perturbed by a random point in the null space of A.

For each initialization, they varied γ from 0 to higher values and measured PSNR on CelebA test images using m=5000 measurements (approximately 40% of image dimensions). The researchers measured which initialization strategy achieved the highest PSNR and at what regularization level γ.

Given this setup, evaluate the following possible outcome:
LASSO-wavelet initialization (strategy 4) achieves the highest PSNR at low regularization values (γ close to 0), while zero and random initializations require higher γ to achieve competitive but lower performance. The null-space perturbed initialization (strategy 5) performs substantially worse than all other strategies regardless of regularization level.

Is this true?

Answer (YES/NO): NO